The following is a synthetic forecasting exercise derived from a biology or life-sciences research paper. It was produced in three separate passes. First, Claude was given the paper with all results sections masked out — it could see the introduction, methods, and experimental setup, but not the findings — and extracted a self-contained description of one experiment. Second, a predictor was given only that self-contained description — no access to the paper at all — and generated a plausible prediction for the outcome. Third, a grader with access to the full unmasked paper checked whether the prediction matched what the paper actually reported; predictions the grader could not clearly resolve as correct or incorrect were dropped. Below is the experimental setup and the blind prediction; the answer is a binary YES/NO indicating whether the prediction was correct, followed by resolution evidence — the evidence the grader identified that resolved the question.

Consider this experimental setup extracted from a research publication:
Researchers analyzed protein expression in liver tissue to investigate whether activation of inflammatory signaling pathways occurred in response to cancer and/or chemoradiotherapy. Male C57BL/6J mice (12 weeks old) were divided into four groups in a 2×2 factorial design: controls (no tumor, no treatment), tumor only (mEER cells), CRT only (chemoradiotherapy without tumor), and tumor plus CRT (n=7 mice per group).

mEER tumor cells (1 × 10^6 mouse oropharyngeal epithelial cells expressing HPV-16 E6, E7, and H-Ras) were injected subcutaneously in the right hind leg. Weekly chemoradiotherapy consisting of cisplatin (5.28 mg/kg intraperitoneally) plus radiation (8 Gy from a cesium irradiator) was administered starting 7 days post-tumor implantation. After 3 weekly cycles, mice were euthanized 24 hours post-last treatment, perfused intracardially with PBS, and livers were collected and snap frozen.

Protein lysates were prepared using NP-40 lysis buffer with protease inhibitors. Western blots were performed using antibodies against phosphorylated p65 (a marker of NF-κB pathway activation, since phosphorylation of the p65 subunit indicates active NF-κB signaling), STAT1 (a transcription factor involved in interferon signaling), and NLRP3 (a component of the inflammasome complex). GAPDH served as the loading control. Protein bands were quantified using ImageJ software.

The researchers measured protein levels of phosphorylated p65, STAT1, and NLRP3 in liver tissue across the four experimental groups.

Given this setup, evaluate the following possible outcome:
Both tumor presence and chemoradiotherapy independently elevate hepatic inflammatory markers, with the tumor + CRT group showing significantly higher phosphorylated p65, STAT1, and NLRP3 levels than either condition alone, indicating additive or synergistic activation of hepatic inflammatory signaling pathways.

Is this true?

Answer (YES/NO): NO